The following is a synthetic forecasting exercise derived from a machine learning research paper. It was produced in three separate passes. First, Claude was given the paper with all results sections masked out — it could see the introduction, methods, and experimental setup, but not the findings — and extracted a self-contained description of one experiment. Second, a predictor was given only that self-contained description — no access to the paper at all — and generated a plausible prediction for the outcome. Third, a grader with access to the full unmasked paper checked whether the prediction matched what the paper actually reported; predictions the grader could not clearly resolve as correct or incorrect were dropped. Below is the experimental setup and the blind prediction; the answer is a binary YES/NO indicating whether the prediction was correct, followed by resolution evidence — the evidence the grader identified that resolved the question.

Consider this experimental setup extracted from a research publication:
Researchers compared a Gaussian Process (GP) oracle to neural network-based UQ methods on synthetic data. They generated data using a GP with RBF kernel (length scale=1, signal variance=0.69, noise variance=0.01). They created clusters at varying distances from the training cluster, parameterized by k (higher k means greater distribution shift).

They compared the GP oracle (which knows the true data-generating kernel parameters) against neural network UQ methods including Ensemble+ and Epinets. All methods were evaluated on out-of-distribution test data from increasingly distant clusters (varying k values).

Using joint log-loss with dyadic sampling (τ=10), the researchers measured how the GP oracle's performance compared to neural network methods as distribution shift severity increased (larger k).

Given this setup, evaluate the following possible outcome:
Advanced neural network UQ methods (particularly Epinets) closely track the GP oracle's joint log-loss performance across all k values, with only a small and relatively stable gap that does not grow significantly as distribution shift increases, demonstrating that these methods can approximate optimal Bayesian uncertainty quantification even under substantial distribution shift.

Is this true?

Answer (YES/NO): NO